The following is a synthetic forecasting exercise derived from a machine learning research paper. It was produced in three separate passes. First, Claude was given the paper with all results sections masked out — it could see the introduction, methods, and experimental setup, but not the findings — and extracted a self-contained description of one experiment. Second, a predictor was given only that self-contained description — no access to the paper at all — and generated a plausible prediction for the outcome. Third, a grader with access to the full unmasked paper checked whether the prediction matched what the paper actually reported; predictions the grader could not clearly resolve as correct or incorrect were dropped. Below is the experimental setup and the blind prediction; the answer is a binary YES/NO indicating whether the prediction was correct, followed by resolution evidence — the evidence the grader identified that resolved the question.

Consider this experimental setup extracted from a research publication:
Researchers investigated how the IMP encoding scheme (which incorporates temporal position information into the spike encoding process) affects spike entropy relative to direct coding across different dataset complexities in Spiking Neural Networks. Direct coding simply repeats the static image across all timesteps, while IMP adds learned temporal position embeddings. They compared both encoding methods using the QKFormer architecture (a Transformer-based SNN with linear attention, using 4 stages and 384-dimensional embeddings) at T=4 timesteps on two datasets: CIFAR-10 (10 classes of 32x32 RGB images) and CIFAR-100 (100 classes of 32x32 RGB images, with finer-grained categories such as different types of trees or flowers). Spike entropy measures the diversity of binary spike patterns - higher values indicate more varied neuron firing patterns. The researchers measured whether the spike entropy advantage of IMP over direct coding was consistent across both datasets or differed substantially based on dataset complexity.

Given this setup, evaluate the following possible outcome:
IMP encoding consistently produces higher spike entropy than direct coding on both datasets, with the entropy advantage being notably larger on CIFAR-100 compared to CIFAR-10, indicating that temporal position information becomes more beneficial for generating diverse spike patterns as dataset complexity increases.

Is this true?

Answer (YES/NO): NO